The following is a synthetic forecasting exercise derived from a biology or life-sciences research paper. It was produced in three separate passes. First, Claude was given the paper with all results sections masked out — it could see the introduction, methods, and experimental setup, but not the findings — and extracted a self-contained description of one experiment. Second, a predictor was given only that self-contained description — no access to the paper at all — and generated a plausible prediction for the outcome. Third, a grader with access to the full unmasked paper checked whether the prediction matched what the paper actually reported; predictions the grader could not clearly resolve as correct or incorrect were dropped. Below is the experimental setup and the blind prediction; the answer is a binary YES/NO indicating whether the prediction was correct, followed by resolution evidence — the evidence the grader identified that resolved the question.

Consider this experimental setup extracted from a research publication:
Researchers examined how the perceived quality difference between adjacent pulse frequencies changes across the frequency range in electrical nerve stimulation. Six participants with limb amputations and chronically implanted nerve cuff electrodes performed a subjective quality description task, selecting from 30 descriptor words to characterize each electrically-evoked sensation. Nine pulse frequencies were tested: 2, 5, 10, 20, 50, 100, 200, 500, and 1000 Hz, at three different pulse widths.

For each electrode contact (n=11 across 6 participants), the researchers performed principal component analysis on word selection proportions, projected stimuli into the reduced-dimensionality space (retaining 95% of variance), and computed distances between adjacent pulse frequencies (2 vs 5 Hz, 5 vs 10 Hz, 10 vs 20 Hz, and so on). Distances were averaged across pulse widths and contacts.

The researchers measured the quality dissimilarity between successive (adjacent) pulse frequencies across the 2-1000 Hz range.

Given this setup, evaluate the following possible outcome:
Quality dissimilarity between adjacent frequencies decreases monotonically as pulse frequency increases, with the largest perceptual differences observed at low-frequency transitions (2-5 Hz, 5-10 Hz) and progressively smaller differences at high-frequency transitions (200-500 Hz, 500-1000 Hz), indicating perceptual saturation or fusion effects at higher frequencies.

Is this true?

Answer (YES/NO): NO